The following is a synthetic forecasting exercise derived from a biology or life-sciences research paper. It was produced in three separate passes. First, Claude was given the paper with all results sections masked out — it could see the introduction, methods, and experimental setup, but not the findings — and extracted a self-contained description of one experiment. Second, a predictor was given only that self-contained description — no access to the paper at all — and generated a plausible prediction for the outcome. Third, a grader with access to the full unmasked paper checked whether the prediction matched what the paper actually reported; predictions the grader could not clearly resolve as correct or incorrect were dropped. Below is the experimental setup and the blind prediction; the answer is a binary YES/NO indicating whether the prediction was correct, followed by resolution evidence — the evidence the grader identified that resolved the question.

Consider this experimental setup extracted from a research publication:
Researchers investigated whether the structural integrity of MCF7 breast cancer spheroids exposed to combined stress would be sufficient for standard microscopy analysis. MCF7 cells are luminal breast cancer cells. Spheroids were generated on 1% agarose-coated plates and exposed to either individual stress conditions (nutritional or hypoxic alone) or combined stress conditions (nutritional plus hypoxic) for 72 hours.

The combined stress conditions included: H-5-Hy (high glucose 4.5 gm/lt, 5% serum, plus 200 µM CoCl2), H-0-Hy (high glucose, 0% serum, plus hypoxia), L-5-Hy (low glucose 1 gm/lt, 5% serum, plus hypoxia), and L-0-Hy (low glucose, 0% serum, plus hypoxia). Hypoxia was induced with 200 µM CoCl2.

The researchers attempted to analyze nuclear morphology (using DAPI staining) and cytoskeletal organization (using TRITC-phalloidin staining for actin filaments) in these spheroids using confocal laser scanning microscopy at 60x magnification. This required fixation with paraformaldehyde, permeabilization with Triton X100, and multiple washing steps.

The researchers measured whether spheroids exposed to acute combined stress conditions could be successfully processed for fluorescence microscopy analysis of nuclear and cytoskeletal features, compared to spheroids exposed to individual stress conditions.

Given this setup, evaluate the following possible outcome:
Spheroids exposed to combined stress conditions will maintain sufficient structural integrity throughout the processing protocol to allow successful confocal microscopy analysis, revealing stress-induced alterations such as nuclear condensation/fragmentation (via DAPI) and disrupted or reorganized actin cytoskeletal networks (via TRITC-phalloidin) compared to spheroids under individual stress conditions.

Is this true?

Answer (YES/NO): NO